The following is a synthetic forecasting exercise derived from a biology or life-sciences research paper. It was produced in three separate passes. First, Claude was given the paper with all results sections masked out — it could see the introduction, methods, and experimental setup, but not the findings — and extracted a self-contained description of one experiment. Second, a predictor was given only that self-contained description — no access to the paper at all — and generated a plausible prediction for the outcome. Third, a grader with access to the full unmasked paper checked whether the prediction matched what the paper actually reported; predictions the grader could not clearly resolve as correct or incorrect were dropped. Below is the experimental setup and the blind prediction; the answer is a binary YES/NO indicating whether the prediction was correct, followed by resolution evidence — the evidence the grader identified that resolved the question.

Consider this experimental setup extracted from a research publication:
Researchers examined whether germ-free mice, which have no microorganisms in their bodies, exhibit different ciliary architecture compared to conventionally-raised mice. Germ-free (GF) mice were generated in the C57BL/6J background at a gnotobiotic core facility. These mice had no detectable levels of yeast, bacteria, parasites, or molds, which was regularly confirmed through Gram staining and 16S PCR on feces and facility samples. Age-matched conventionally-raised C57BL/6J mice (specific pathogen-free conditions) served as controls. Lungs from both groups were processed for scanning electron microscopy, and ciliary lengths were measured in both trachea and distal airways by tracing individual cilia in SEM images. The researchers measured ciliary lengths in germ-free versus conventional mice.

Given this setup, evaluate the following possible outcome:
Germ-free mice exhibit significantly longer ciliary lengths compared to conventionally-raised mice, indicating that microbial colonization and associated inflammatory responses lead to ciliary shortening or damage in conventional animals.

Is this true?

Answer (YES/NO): NO